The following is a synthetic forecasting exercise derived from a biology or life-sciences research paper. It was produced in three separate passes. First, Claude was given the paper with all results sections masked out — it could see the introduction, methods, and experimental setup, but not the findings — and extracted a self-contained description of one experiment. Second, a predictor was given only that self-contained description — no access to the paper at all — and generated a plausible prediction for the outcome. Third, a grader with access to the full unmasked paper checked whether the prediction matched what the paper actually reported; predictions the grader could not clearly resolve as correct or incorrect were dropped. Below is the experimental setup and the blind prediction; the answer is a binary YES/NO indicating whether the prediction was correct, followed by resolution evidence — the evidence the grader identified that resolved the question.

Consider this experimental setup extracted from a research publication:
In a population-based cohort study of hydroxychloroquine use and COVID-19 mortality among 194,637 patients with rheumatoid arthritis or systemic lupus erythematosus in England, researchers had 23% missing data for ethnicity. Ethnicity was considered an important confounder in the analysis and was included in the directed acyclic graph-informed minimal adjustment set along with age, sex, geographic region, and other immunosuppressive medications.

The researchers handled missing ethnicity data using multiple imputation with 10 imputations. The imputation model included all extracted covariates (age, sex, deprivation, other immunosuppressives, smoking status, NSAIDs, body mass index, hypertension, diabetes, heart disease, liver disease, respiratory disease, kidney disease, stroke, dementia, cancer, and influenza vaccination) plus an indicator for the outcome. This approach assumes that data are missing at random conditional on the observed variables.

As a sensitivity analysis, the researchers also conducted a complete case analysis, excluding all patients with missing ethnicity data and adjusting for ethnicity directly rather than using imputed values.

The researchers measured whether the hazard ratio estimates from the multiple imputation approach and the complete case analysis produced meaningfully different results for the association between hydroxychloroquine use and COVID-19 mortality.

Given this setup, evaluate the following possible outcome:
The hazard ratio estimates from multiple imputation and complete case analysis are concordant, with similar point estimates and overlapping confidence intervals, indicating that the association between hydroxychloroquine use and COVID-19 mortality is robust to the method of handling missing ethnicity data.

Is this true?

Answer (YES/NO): YES